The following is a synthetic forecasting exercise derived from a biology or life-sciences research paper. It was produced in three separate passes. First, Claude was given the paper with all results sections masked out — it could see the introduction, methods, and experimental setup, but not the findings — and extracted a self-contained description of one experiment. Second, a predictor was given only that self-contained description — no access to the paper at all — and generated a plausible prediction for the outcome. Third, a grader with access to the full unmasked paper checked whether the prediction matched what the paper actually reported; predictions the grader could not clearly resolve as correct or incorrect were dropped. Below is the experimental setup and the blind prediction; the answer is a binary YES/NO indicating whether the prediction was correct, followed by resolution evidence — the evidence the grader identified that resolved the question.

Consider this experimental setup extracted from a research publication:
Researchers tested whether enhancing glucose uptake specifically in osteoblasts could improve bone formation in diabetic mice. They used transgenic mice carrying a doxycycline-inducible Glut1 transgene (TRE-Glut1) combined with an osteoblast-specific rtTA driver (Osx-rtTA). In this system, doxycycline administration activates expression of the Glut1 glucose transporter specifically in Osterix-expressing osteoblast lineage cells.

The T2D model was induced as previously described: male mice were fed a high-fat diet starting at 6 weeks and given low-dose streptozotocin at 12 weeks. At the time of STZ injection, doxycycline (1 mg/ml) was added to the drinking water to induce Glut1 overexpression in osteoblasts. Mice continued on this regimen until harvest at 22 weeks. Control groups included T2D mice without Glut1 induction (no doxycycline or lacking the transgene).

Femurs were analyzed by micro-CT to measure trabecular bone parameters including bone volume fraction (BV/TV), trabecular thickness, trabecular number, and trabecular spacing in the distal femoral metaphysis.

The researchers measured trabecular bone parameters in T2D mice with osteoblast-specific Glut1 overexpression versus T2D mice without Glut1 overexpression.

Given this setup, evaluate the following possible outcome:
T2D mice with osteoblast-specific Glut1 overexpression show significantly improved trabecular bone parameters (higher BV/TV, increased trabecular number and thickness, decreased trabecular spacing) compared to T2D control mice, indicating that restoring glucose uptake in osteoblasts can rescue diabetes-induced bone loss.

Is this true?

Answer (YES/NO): NO